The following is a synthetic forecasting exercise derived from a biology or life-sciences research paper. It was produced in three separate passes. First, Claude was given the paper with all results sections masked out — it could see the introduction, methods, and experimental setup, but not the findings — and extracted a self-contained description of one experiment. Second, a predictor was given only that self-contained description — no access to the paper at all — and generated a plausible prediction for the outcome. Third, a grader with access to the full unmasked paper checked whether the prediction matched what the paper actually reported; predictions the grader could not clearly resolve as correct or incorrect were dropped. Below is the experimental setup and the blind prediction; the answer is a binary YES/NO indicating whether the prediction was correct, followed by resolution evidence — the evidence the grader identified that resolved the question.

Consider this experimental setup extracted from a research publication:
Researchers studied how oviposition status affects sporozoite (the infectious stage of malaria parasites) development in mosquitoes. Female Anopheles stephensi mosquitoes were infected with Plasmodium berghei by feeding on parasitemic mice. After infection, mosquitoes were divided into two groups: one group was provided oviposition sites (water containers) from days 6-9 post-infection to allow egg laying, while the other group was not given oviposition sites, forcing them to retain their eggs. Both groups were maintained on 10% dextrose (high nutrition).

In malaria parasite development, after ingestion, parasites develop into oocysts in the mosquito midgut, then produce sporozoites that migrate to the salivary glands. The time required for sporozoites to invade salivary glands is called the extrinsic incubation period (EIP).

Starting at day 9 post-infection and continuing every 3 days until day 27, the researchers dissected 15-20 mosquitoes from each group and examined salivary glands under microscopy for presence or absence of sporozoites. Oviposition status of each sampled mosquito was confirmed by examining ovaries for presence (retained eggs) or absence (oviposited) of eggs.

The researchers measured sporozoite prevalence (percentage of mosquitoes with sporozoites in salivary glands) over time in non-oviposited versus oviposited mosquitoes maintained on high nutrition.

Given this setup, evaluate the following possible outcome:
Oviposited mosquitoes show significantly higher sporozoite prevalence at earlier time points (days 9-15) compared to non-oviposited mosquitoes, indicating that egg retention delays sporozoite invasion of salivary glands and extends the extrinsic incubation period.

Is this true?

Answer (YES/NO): YES